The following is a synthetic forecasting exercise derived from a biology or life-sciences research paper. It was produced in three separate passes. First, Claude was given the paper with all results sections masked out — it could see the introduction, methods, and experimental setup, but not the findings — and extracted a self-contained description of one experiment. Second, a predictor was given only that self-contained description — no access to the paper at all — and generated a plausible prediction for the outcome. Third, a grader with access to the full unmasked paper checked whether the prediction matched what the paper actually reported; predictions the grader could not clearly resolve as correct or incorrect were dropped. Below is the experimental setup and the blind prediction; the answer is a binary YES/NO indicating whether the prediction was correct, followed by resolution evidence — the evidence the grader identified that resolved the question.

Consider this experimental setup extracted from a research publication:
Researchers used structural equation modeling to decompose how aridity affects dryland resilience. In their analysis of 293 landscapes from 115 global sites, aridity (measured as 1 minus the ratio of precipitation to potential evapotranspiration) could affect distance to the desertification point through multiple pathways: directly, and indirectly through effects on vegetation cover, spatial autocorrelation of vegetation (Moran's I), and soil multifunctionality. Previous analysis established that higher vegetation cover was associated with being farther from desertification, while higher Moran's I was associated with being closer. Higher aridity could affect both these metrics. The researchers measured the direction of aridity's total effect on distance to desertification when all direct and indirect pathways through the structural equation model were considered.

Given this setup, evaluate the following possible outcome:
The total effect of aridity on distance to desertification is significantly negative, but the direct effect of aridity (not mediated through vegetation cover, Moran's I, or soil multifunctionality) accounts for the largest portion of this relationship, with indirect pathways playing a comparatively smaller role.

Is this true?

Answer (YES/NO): NO